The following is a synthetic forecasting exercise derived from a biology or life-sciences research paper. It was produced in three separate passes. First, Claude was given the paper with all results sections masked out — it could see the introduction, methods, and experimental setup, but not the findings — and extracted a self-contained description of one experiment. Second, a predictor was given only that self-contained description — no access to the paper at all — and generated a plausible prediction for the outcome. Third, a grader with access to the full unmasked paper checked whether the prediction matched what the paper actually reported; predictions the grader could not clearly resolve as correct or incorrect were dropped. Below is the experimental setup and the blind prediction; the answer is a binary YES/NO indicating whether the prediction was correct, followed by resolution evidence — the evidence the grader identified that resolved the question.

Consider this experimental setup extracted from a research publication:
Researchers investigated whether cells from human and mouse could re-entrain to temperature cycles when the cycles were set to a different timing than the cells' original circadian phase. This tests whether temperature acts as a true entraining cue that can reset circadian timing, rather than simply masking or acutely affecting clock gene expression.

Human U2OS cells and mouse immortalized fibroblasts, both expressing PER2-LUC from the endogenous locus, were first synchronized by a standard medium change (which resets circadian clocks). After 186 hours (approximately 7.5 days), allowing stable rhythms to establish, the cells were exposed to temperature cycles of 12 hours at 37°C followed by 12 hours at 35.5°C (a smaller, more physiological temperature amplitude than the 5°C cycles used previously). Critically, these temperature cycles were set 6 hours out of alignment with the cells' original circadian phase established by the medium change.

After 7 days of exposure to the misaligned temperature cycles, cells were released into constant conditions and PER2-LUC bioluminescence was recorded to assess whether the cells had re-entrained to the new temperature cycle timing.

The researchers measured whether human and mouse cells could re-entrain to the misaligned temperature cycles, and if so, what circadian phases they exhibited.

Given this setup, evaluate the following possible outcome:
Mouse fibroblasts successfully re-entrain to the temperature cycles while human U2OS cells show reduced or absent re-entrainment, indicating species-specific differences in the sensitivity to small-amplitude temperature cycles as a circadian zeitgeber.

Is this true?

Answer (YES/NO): NO